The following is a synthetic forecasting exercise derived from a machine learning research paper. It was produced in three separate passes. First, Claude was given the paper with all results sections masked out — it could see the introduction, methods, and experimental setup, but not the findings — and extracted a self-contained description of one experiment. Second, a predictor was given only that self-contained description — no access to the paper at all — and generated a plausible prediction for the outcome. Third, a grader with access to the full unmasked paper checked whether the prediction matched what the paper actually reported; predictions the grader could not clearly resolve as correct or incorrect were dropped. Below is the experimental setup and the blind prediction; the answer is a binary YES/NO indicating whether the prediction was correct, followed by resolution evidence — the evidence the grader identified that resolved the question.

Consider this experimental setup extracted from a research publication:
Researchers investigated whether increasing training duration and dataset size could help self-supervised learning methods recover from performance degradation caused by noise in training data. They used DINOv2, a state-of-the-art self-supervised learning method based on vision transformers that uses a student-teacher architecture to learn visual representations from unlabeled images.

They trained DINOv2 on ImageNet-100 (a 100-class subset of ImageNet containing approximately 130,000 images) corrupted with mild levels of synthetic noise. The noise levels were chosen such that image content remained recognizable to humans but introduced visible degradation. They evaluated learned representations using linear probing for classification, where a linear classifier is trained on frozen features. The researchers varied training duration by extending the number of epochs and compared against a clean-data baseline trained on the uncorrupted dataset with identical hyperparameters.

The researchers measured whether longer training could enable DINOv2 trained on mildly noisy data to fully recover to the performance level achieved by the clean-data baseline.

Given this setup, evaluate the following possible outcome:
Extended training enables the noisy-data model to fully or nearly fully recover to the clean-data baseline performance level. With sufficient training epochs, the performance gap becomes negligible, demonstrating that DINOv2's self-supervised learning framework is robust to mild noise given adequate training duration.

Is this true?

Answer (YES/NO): NO